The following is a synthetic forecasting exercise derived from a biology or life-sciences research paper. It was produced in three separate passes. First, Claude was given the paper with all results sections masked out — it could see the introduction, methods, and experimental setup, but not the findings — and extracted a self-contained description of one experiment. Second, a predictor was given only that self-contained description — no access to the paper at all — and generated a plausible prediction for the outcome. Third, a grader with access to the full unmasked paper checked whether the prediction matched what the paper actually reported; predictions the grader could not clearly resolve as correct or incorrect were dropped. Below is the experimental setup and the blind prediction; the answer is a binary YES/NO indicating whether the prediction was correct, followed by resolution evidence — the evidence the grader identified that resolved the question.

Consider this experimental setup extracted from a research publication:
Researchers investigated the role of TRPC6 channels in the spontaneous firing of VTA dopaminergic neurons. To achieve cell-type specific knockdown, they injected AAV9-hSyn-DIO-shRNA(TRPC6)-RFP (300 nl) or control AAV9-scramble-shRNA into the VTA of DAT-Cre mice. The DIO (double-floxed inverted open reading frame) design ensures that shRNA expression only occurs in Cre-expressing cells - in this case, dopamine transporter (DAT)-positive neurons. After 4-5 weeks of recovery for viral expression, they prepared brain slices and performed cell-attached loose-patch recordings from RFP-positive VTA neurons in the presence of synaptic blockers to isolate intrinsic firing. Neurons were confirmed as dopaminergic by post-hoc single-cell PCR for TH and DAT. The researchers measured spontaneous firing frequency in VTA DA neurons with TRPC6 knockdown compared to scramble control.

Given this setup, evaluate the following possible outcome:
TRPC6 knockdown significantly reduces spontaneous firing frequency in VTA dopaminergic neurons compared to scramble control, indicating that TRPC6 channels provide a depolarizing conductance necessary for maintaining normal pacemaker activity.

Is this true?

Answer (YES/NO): YES